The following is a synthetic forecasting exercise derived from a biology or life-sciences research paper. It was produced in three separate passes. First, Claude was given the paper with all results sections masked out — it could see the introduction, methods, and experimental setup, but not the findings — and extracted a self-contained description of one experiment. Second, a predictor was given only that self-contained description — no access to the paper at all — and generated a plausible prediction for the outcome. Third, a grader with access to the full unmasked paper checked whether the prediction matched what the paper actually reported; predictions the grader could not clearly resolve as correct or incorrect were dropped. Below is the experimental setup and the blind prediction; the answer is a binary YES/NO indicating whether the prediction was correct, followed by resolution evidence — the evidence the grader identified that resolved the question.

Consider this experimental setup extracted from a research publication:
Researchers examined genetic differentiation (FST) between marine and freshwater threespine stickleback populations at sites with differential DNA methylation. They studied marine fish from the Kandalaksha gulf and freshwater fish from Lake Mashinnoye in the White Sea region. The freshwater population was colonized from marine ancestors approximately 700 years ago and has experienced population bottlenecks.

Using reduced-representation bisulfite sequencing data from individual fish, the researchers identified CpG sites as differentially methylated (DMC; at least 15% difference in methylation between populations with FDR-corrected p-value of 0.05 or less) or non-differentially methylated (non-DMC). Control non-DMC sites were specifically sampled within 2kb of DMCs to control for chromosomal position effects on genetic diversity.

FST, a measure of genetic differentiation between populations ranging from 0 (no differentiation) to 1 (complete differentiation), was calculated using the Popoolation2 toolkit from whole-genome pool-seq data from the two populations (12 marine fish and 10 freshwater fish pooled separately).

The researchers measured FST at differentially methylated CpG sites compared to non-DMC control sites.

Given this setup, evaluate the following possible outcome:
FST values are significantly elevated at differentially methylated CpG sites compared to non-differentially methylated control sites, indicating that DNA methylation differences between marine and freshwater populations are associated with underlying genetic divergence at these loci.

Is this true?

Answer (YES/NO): NO